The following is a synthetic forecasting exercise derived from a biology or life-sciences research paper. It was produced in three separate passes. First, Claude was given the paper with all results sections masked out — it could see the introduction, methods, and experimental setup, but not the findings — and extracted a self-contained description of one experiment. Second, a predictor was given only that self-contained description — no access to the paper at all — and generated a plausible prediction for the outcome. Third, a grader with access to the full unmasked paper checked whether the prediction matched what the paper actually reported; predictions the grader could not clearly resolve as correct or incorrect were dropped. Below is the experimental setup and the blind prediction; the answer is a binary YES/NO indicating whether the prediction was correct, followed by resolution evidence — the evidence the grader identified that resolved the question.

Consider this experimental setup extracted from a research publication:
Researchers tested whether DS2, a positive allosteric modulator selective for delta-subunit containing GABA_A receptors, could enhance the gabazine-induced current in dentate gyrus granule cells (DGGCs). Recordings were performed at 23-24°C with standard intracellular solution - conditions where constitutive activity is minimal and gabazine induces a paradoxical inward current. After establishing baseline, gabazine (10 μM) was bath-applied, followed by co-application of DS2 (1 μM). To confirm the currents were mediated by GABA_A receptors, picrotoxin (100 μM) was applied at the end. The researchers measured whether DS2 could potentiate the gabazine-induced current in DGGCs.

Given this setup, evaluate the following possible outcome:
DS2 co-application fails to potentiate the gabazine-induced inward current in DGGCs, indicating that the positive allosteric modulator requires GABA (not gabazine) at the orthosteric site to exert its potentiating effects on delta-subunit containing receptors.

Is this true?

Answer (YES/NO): NO